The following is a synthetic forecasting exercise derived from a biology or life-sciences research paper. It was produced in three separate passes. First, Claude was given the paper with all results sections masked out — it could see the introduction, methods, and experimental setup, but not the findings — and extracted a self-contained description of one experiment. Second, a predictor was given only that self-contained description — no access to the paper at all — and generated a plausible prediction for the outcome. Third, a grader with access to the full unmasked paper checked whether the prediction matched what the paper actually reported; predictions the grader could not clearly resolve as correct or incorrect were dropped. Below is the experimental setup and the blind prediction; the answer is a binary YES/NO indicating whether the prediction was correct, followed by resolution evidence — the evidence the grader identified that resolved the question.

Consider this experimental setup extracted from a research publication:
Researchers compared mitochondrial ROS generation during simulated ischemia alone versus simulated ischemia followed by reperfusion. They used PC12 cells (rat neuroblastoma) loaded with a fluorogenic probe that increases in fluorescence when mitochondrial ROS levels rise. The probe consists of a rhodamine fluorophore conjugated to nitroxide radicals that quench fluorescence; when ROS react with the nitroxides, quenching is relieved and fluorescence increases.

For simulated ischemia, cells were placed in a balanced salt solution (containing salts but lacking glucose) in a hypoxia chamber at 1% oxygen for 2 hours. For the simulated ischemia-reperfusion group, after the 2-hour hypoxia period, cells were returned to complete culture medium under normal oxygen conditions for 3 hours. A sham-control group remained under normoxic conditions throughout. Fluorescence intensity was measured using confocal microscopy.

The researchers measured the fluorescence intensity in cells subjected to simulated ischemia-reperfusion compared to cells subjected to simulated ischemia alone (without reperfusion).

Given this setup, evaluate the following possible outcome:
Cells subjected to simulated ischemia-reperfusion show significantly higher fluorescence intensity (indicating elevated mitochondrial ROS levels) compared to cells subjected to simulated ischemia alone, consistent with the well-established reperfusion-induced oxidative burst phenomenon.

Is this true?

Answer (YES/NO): YES